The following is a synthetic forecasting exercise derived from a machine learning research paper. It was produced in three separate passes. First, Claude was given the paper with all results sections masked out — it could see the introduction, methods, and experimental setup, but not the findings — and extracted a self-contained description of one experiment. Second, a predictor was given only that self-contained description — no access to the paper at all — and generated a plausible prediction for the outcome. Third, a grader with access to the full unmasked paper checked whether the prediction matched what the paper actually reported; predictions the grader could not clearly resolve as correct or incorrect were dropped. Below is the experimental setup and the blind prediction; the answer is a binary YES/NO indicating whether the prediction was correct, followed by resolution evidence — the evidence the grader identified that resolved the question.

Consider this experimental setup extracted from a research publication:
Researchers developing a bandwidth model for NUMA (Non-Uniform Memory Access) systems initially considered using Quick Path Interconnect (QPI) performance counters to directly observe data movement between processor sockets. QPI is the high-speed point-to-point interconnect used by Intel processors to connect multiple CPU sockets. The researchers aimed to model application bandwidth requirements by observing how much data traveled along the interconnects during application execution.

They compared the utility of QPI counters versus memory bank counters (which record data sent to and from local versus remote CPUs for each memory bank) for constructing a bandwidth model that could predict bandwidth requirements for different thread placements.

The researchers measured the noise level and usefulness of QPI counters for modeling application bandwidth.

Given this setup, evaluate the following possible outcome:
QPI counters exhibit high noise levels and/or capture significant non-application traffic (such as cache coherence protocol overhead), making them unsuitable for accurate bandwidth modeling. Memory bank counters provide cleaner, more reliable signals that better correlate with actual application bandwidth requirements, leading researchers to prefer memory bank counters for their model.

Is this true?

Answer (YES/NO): YES